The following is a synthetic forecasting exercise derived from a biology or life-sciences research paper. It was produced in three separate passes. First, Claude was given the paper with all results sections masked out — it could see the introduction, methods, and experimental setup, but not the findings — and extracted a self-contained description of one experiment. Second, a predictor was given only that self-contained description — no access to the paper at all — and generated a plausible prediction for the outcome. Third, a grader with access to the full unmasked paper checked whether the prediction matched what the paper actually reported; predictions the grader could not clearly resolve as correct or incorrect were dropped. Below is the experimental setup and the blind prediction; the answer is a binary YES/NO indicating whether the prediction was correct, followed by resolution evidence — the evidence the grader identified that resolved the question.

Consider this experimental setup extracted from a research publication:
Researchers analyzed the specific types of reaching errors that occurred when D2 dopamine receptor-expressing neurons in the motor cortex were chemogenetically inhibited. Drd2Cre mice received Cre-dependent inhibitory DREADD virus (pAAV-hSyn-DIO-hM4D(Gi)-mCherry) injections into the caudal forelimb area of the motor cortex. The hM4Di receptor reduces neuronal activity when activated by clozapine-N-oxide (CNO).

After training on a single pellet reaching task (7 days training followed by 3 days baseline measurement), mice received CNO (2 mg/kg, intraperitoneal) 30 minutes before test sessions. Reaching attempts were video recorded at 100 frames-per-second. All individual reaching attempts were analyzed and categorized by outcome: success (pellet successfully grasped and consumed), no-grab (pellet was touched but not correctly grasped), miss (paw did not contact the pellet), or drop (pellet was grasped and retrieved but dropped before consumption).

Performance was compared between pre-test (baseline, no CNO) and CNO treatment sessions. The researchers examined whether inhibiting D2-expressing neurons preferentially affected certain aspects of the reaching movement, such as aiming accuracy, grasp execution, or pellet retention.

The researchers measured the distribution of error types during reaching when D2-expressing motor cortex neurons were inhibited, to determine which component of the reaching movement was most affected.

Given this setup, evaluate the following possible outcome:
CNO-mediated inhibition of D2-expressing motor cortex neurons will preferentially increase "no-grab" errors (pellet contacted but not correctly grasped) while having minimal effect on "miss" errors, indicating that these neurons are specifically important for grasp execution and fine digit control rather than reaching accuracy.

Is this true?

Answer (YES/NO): YES